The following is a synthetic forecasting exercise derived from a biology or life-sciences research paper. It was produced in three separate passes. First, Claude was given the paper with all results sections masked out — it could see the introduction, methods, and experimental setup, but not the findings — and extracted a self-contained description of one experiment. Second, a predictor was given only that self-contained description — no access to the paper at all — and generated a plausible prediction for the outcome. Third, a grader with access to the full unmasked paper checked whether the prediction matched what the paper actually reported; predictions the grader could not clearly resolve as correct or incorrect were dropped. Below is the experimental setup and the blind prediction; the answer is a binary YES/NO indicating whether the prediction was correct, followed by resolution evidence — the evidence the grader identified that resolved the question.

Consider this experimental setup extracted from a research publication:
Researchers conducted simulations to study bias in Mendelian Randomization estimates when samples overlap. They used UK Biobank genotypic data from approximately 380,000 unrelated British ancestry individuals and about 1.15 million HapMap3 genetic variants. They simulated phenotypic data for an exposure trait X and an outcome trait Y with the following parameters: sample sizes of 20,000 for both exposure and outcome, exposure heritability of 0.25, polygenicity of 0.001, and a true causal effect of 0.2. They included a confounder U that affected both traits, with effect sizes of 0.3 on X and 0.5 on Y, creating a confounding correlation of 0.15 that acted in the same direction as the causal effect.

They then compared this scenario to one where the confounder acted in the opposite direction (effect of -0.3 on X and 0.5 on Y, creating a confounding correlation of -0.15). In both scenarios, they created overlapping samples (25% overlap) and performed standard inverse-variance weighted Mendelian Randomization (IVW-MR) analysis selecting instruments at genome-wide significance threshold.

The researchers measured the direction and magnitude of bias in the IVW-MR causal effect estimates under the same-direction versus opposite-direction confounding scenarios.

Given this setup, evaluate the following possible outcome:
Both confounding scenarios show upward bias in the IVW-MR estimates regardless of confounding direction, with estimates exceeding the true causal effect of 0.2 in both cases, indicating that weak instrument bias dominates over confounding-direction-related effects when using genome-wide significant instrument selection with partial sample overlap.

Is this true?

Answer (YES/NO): NO